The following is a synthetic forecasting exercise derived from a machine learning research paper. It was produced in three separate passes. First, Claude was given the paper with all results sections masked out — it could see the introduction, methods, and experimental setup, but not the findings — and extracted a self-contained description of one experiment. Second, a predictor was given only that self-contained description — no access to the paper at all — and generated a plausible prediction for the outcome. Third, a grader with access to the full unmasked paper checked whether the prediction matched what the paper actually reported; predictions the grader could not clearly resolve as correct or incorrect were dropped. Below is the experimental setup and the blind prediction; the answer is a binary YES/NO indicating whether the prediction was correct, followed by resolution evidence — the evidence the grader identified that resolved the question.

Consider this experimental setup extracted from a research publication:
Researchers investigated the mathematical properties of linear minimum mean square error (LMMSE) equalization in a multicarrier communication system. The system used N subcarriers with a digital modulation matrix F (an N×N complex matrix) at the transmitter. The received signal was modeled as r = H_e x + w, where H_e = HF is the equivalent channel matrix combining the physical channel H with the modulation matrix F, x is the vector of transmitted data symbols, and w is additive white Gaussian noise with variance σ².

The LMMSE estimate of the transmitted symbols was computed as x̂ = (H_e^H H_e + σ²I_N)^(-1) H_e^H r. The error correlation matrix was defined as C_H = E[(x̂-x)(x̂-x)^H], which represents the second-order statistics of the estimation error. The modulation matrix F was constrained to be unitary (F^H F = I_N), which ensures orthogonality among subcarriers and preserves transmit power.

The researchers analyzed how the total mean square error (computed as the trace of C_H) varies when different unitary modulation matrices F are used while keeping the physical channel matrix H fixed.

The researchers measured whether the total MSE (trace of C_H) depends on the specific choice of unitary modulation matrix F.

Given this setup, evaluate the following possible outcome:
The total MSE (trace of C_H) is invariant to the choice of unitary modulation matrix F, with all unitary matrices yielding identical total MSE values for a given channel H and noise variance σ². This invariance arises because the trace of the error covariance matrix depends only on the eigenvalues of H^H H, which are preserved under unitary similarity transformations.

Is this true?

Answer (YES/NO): YES